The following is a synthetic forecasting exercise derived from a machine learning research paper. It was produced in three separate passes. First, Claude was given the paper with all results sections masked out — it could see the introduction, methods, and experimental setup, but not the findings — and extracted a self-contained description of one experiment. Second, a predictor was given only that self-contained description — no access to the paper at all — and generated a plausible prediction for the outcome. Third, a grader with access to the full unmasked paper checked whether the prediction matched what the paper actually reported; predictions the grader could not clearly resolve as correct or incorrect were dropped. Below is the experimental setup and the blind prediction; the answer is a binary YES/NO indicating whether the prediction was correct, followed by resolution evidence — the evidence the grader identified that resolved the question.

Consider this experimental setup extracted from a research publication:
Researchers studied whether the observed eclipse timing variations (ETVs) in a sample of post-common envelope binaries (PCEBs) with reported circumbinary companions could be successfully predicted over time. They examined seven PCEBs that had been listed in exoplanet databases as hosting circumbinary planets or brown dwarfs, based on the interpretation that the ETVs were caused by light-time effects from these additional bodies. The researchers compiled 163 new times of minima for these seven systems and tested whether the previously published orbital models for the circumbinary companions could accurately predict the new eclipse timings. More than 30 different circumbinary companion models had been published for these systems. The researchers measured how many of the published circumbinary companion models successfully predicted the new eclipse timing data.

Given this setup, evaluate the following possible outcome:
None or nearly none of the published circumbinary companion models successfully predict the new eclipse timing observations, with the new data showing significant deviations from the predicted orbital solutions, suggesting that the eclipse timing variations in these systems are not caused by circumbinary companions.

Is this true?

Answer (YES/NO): YES